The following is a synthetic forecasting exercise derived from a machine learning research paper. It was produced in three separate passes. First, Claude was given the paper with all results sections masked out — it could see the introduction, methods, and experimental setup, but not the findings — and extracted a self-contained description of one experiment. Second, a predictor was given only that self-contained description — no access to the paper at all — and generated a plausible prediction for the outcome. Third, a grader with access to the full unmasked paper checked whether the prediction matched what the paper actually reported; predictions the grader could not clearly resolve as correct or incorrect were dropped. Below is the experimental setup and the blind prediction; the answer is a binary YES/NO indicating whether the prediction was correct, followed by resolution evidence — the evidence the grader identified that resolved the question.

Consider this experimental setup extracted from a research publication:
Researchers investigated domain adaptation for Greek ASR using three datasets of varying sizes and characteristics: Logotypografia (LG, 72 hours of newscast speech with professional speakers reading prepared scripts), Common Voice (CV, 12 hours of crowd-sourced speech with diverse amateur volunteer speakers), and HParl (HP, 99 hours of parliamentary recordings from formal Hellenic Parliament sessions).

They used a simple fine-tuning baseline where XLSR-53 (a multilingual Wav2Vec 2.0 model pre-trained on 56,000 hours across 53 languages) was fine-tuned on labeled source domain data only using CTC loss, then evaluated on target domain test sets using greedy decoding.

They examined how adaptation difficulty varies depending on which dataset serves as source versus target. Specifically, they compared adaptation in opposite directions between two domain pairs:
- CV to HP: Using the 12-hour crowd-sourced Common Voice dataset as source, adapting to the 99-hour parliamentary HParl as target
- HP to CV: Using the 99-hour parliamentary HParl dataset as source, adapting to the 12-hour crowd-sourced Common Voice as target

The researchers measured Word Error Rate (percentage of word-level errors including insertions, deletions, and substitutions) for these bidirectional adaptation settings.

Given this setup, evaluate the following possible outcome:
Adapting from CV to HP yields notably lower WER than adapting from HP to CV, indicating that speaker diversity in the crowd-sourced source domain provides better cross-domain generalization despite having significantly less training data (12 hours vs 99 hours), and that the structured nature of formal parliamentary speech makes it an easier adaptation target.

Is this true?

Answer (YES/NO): NO